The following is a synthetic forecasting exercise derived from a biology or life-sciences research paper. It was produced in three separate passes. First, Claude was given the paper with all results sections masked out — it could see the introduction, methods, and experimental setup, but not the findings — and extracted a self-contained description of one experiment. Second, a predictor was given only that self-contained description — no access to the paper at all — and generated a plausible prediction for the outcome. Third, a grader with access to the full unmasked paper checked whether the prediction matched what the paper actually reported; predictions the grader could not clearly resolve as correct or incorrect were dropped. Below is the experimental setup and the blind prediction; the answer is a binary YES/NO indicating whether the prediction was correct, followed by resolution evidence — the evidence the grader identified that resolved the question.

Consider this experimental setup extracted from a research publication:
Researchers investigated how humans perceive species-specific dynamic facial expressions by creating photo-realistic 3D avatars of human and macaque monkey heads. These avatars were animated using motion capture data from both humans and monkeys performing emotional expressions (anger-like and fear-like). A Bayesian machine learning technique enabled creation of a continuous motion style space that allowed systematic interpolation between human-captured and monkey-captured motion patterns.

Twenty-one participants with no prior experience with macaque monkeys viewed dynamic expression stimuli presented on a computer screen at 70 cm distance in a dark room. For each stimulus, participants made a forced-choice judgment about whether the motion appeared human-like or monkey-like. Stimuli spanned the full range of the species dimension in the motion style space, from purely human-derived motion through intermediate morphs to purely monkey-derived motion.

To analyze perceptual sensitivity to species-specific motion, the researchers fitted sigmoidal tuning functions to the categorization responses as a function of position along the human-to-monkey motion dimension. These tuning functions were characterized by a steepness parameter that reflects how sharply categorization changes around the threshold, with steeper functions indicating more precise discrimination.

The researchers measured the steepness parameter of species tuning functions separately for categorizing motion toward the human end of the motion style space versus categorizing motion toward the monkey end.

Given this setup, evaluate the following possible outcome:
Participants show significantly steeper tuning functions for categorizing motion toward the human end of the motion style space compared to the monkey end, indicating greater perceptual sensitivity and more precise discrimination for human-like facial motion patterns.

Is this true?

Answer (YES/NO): NO